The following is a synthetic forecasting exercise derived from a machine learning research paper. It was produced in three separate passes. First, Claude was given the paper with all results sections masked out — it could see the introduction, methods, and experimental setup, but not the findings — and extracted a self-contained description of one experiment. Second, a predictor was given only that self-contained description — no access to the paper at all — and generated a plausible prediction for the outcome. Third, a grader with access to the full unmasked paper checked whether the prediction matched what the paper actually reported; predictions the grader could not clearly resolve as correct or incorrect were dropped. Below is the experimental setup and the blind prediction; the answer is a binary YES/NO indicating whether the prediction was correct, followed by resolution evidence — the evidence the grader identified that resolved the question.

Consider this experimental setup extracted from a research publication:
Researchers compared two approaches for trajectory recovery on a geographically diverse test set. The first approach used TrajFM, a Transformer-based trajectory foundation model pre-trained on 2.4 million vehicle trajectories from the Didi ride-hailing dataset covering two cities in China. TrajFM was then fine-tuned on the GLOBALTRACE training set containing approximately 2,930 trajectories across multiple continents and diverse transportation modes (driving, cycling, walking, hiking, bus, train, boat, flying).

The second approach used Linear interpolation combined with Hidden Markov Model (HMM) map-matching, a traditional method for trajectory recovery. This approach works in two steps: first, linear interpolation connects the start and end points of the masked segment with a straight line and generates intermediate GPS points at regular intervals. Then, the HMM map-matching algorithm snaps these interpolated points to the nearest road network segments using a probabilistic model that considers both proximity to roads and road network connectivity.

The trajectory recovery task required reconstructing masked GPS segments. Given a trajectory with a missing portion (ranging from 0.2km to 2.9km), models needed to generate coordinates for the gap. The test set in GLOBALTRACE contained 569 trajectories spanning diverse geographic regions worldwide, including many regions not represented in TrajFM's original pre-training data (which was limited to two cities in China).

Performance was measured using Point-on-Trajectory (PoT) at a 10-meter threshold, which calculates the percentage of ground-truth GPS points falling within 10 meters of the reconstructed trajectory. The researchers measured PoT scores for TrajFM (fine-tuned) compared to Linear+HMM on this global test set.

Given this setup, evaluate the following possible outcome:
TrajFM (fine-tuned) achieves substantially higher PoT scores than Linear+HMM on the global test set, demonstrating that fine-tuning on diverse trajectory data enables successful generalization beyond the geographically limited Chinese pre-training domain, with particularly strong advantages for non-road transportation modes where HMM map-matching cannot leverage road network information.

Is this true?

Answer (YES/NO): NO